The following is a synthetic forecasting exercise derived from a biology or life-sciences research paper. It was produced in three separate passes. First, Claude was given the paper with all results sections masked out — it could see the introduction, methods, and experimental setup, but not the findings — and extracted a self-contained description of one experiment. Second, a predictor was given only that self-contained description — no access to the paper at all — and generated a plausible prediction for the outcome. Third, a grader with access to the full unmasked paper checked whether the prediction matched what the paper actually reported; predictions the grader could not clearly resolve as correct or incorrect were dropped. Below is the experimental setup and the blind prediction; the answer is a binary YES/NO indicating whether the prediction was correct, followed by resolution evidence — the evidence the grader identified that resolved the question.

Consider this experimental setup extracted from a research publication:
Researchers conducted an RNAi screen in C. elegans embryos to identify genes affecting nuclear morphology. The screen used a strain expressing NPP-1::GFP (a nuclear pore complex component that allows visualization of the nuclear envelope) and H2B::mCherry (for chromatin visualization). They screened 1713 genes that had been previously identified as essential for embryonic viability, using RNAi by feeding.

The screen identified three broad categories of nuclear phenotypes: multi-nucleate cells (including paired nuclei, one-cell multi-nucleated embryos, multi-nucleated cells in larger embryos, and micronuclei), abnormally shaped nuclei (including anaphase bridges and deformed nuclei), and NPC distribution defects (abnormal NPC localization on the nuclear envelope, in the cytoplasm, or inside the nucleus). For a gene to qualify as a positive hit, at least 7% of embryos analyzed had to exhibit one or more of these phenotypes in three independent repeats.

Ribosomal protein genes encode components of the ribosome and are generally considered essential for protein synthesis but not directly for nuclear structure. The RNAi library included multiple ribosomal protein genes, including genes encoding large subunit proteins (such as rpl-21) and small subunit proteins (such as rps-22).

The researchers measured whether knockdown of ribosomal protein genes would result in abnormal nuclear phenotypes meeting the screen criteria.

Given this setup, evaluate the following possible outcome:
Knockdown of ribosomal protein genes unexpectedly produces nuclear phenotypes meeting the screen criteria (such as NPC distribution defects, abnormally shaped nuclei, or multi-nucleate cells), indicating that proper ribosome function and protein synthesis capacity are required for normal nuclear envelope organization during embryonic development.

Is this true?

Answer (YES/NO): YES